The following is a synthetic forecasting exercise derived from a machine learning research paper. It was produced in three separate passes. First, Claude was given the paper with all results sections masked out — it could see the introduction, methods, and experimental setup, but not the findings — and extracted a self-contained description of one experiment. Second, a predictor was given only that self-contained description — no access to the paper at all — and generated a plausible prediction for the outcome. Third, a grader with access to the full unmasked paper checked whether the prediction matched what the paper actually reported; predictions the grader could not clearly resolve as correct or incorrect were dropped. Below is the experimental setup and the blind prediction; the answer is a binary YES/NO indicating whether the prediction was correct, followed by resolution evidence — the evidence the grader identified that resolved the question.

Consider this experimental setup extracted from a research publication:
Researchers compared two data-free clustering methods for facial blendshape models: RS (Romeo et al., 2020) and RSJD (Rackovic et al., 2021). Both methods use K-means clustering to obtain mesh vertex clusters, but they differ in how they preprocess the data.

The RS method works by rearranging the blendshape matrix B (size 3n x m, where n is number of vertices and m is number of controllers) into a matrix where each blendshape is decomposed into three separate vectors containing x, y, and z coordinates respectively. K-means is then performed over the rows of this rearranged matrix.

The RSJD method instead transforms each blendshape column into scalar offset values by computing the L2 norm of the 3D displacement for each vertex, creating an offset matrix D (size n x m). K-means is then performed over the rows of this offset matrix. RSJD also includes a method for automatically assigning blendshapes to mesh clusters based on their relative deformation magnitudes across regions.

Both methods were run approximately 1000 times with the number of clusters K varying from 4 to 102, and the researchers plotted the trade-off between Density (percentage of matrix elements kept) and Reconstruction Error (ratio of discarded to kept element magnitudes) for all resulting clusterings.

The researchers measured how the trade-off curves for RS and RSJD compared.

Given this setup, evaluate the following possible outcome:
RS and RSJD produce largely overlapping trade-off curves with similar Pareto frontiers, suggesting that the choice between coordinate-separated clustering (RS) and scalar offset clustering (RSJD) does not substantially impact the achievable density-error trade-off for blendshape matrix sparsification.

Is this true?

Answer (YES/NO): YES